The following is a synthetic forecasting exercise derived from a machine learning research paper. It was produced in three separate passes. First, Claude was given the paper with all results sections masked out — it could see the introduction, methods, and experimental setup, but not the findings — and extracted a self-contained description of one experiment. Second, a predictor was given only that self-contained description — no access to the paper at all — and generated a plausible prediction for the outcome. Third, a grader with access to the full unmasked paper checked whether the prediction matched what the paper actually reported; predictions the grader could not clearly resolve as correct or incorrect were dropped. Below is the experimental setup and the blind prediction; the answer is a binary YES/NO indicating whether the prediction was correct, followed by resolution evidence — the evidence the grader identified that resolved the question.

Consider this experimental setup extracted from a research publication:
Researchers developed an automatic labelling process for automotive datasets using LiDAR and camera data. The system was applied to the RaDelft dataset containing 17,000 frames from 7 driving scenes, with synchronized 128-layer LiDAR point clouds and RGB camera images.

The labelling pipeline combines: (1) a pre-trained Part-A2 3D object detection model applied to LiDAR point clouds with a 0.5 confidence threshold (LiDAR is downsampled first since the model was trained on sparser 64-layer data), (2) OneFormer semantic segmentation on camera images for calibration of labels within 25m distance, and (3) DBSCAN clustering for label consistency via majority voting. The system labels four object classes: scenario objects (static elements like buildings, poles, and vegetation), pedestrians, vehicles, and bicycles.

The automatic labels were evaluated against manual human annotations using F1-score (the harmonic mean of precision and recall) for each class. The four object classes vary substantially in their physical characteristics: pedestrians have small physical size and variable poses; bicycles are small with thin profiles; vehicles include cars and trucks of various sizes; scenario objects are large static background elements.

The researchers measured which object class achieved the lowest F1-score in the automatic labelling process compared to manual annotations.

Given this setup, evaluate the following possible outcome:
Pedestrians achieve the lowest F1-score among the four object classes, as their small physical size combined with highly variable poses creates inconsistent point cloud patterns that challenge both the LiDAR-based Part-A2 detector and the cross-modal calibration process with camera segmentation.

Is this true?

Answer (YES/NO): YES